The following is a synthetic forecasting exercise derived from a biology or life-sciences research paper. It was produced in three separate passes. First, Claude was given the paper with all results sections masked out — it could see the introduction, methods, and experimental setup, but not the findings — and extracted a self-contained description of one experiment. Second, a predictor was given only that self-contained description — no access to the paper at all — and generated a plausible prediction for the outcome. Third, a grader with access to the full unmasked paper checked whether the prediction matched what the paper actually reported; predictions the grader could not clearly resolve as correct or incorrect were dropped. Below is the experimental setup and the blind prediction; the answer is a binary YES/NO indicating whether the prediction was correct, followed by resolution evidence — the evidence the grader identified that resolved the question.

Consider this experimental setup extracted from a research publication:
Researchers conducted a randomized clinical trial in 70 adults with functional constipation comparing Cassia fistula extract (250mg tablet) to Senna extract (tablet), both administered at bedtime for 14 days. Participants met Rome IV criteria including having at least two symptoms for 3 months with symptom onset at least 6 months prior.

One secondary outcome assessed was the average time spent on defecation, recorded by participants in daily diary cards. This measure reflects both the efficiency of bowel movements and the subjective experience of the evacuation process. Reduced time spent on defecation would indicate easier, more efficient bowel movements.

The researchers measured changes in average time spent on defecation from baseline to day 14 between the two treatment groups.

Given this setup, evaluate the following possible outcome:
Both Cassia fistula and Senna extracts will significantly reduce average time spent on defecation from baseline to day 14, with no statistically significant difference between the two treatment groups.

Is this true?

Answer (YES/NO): YES